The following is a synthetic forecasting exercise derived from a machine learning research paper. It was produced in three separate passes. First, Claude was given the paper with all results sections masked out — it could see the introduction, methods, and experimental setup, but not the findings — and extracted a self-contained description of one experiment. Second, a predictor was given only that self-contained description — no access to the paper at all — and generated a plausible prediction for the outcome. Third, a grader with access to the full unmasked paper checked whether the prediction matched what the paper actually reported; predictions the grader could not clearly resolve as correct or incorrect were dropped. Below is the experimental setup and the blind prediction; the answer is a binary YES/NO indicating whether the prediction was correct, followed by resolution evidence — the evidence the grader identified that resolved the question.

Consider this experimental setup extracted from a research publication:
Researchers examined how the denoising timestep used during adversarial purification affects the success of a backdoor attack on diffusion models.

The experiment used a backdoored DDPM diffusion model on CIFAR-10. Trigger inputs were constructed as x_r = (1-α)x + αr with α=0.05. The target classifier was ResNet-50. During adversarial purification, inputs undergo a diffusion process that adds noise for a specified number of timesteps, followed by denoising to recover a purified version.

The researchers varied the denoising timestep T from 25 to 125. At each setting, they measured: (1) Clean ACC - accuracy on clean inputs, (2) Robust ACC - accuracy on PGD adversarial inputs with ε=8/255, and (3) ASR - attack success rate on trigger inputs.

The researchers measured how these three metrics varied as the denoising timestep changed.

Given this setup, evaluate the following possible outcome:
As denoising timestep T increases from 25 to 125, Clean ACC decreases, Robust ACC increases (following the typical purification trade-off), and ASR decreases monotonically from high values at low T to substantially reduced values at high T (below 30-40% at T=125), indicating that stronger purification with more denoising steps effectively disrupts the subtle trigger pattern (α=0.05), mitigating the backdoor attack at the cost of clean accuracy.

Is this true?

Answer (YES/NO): NO